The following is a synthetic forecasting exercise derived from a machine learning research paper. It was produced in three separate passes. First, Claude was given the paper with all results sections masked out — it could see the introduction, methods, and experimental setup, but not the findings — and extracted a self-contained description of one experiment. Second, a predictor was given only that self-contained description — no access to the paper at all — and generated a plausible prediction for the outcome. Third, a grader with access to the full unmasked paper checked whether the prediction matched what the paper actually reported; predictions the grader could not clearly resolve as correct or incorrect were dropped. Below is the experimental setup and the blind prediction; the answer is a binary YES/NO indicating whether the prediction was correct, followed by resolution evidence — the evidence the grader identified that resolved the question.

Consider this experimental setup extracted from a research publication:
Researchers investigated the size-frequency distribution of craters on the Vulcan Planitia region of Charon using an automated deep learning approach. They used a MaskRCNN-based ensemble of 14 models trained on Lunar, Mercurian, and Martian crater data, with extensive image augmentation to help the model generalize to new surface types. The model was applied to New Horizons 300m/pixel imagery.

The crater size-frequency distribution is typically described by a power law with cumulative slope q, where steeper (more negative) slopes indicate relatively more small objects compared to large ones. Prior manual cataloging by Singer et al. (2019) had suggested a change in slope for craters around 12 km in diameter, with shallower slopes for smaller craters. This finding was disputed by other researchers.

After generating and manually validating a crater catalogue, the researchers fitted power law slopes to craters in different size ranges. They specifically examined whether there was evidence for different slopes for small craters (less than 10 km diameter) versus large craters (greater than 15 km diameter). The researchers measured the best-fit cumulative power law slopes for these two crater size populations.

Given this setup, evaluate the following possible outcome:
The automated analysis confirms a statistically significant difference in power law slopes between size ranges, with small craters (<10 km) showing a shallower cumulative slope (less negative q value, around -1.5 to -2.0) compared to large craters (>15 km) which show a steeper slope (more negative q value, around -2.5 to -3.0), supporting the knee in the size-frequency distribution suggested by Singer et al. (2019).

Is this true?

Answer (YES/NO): YES